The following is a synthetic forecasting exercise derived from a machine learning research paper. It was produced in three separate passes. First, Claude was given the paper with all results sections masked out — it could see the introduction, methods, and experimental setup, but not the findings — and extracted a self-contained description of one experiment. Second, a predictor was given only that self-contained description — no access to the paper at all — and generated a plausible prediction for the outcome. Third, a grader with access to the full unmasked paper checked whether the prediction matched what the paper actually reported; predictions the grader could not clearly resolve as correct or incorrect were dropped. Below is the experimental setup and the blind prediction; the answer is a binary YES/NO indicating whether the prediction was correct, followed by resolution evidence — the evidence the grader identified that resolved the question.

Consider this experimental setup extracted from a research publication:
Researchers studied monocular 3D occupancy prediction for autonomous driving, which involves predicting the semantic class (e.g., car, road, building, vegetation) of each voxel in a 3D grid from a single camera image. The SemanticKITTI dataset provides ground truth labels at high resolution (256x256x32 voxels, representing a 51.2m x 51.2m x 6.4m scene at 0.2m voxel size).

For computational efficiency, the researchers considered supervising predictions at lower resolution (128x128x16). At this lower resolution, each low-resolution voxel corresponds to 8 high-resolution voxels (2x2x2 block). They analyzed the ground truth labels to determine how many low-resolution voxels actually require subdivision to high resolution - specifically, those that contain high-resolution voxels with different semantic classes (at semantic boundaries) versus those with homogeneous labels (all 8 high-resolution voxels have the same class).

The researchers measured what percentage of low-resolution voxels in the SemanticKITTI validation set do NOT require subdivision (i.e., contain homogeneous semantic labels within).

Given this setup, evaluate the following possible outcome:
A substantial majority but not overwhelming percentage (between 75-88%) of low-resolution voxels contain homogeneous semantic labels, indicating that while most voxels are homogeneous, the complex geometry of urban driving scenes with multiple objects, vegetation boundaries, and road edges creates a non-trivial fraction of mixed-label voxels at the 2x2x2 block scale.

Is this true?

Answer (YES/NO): NO